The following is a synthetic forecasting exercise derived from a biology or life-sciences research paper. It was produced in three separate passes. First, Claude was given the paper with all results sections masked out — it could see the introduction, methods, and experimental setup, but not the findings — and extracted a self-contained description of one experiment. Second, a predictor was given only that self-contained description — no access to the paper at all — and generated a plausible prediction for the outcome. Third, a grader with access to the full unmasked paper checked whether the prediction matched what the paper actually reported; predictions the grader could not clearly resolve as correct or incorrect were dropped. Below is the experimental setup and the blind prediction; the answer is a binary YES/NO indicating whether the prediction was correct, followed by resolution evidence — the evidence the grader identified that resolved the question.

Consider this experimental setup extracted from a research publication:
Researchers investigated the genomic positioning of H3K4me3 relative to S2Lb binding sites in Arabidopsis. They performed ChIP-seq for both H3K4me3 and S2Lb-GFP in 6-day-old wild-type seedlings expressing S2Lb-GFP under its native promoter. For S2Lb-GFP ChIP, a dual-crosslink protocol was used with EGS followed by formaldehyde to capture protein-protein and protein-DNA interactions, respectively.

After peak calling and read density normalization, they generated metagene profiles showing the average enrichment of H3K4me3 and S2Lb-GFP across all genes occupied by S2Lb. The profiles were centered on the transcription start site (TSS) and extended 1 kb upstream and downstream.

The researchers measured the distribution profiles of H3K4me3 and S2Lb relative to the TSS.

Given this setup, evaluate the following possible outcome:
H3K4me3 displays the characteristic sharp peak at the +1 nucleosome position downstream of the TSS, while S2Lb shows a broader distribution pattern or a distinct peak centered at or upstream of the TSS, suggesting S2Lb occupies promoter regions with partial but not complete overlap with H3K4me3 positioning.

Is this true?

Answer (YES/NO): NO